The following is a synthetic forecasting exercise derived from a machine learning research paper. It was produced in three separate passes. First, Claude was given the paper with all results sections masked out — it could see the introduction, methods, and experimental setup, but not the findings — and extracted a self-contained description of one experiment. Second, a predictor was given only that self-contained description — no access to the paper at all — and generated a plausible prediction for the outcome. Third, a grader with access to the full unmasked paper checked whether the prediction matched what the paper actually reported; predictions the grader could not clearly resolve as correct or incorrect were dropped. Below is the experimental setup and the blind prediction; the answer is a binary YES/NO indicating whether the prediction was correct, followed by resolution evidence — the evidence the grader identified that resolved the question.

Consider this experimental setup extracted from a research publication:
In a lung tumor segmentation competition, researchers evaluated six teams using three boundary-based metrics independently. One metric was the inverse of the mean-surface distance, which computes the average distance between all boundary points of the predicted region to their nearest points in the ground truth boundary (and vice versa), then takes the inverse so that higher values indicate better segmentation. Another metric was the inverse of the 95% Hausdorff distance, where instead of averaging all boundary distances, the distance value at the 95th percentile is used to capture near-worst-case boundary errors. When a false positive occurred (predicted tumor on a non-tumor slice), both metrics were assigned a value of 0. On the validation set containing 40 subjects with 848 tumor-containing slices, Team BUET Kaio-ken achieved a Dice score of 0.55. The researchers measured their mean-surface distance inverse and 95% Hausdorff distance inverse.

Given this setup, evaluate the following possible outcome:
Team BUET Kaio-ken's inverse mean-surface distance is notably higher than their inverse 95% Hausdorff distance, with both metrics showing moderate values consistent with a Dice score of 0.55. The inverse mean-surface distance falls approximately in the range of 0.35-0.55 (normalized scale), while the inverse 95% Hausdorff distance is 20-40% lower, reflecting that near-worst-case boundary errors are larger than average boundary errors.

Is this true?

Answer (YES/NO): NO